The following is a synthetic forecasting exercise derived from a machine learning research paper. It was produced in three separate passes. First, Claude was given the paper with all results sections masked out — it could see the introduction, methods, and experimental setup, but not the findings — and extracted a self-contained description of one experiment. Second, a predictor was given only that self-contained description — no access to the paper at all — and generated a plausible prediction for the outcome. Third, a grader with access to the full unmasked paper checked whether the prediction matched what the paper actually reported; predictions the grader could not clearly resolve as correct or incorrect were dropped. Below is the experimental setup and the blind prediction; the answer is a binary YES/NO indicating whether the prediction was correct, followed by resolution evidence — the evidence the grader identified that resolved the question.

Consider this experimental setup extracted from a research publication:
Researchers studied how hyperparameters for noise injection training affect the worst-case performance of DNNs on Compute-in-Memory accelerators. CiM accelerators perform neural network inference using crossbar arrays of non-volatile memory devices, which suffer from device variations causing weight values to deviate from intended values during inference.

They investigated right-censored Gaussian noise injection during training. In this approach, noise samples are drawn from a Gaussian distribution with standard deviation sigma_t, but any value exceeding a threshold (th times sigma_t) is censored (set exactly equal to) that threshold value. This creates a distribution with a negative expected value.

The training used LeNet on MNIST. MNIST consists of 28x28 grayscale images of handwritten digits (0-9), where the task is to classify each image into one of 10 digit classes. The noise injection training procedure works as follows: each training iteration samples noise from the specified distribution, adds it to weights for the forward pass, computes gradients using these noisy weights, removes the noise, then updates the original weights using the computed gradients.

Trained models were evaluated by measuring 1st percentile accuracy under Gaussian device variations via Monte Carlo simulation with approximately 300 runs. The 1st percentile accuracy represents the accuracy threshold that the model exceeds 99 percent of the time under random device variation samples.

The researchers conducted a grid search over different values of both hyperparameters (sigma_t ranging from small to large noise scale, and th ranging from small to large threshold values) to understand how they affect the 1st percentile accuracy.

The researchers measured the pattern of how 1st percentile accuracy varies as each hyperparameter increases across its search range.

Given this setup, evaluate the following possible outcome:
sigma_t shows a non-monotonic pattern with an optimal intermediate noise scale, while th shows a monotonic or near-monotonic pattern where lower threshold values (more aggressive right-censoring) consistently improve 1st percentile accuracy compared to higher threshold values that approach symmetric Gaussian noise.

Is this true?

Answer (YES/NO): NO